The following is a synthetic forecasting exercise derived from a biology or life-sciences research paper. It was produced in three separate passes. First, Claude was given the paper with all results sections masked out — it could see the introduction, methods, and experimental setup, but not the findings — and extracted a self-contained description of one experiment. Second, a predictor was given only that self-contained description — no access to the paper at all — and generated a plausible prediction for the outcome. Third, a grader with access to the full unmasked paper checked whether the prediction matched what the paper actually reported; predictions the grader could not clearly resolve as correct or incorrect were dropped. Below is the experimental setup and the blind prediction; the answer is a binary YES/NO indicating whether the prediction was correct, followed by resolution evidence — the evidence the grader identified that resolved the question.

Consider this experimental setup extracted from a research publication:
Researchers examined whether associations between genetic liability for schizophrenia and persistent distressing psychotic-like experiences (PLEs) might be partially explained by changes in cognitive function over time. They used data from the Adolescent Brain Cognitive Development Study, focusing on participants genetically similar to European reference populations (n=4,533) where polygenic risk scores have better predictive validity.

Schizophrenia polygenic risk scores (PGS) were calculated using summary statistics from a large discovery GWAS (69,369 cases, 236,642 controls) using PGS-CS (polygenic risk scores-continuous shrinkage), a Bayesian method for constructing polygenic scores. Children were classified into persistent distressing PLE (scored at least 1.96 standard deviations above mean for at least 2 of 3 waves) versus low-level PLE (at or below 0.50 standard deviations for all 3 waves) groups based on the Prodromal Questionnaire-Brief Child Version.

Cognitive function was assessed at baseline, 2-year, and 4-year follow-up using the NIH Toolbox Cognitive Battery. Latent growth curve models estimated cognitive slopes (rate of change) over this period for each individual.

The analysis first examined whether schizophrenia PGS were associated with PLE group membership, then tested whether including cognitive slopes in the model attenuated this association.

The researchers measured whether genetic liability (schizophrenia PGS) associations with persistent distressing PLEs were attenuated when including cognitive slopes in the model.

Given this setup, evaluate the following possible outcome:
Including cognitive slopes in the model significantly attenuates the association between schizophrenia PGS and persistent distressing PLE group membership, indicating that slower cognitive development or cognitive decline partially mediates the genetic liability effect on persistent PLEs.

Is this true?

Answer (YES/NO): NO